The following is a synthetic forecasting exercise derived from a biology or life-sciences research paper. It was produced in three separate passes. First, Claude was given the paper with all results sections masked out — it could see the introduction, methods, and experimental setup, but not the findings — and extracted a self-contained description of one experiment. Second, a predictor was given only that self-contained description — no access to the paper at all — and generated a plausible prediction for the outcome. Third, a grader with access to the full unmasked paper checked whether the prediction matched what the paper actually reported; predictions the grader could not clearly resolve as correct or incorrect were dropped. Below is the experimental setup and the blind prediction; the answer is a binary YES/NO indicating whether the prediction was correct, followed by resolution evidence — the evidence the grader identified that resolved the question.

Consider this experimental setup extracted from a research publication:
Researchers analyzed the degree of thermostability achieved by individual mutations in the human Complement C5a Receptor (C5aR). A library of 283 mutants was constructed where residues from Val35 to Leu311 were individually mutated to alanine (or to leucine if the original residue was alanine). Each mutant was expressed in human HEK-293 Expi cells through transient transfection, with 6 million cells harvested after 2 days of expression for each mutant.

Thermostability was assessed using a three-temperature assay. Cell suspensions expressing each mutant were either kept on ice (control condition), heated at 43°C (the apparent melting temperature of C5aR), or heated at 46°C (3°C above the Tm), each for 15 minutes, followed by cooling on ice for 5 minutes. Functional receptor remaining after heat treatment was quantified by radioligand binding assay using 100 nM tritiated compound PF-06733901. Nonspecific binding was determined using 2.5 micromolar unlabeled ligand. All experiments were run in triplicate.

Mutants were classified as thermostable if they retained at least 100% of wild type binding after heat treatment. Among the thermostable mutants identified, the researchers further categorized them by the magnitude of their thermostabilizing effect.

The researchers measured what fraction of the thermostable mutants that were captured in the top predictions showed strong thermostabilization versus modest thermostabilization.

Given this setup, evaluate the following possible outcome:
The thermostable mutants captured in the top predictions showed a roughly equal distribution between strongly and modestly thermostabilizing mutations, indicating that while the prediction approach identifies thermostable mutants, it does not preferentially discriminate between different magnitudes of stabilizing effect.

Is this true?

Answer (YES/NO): NO